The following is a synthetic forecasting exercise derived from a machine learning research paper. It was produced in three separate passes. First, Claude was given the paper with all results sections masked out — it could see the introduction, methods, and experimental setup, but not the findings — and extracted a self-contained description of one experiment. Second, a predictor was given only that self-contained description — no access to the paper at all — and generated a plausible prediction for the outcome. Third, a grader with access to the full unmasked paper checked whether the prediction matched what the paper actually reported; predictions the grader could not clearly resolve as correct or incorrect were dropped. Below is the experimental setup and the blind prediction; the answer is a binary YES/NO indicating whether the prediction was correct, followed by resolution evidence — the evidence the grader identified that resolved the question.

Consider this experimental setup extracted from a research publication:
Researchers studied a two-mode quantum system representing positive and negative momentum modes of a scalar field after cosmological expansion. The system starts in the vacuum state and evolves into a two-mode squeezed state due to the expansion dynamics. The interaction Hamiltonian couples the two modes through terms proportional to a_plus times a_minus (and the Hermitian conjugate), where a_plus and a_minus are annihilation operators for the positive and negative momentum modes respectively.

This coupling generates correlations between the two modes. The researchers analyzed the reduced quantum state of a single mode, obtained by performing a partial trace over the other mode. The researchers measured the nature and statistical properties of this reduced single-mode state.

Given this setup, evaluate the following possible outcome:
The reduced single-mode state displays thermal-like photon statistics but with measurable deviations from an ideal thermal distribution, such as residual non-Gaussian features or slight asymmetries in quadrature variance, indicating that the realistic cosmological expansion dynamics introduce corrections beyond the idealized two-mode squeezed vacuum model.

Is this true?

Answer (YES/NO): NO